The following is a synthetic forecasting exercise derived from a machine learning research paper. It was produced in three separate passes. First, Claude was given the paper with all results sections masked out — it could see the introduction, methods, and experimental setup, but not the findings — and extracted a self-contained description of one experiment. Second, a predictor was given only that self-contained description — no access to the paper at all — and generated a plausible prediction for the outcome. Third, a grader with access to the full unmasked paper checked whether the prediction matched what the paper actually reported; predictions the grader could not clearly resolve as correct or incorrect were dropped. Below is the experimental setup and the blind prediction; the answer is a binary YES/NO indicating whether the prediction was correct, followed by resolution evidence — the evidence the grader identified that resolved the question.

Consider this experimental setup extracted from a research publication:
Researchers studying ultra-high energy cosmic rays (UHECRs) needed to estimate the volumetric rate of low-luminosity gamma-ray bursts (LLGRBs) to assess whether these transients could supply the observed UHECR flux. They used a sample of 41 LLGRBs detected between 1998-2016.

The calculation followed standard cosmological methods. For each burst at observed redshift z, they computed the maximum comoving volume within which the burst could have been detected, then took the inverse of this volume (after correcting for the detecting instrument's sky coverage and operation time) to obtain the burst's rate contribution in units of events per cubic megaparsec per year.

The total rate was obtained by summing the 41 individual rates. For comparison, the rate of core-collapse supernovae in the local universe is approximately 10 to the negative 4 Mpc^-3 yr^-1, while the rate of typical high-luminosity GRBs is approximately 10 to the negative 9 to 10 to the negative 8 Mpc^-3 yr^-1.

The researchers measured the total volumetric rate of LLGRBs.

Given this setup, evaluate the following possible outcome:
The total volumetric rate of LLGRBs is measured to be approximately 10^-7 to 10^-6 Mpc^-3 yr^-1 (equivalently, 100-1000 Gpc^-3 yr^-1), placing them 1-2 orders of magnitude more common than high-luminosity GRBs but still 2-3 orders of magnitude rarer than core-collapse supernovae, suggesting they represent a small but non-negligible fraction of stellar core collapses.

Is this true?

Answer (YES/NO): YES